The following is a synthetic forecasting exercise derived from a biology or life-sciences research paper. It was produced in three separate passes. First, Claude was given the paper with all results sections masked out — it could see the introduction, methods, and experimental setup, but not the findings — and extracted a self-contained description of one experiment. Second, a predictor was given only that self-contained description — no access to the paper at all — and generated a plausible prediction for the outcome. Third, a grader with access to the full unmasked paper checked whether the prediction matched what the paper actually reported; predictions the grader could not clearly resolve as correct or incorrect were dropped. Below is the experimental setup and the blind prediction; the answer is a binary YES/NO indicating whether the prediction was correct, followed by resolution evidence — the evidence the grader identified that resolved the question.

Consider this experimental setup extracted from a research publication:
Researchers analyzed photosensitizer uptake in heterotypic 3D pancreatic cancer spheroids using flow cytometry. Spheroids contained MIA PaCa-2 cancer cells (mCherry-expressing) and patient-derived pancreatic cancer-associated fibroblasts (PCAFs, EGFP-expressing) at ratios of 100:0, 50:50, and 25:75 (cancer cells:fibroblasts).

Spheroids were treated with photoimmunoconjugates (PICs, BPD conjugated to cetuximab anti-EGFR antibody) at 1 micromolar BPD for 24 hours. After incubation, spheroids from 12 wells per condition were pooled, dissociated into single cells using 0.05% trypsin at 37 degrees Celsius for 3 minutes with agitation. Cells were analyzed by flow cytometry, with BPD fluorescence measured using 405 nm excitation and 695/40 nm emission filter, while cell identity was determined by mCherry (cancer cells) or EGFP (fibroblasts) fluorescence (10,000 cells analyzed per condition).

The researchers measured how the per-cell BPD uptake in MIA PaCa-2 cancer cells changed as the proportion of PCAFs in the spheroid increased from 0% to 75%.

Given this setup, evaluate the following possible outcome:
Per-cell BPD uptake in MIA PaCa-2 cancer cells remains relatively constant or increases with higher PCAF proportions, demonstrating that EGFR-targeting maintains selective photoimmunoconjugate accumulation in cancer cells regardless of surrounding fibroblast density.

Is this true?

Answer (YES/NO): YES